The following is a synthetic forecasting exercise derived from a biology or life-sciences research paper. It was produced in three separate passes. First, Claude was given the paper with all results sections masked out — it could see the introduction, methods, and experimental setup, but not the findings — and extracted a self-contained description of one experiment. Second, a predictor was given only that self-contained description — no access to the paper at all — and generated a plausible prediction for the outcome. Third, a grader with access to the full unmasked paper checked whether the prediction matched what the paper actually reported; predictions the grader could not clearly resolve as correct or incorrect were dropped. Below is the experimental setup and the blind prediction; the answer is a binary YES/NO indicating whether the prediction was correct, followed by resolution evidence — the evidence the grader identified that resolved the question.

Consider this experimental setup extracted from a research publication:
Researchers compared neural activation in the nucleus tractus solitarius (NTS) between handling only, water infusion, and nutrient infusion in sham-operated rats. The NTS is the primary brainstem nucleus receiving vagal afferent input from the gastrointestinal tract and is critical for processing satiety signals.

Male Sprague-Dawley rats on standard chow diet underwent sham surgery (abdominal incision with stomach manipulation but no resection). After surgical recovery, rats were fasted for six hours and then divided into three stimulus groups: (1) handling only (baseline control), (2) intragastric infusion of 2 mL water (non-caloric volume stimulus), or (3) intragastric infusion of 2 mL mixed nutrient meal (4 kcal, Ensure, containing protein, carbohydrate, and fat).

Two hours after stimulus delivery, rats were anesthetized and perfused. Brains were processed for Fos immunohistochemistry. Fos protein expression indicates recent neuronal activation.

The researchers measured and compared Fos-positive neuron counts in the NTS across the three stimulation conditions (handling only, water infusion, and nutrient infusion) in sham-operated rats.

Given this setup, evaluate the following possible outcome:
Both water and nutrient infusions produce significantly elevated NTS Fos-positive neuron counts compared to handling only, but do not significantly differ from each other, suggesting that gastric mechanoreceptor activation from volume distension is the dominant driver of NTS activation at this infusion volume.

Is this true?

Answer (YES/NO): NO